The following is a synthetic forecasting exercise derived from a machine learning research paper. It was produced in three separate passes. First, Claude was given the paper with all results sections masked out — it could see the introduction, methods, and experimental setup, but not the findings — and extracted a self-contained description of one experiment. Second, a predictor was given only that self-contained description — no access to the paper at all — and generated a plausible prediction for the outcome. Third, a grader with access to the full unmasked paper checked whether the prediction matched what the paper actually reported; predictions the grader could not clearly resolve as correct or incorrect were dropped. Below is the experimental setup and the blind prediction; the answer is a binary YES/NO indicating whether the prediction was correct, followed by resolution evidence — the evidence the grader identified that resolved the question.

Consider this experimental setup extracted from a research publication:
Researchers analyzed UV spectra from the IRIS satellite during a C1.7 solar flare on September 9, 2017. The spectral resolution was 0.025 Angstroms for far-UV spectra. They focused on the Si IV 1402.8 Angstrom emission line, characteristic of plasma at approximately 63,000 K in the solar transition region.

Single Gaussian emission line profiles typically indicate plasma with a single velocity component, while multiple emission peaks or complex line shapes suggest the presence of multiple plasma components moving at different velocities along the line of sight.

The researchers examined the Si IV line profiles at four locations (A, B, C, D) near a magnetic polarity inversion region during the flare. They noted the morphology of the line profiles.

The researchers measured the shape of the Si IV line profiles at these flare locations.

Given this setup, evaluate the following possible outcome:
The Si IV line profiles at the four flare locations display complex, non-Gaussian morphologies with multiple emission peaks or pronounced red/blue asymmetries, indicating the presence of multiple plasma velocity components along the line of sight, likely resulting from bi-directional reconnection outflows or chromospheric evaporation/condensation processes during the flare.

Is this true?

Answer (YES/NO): YES